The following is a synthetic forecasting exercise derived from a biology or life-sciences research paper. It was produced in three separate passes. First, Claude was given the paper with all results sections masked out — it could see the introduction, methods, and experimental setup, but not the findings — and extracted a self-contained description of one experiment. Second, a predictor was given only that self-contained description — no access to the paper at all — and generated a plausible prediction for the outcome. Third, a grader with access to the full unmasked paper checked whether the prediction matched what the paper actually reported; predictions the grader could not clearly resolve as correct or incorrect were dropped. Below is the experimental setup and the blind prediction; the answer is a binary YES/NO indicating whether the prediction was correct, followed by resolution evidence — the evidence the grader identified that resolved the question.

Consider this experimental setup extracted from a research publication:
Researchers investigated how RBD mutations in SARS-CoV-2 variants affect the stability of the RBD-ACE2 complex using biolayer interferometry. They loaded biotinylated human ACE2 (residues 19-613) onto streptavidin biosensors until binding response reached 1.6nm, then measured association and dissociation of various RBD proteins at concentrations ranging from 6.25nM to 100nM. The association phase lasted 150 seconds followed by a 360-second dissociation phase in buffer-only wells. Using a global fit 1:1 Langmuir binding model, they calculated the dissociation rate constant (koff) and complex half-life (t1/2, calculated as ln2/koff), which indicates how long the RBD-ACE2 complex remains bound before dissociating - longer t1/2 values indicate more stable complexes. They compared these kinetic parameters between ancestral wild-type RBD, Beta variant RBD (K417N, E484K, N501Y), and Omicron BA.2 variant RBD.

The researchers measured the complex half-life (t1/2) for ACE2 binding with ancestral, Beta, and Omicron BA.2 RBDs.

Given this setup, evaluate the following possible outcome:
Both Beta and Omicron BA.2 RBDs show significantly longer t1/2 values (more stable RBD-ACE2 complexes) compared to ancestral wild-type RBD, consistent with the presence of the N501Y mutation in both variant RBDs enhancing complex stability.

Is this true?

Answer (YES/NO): YES